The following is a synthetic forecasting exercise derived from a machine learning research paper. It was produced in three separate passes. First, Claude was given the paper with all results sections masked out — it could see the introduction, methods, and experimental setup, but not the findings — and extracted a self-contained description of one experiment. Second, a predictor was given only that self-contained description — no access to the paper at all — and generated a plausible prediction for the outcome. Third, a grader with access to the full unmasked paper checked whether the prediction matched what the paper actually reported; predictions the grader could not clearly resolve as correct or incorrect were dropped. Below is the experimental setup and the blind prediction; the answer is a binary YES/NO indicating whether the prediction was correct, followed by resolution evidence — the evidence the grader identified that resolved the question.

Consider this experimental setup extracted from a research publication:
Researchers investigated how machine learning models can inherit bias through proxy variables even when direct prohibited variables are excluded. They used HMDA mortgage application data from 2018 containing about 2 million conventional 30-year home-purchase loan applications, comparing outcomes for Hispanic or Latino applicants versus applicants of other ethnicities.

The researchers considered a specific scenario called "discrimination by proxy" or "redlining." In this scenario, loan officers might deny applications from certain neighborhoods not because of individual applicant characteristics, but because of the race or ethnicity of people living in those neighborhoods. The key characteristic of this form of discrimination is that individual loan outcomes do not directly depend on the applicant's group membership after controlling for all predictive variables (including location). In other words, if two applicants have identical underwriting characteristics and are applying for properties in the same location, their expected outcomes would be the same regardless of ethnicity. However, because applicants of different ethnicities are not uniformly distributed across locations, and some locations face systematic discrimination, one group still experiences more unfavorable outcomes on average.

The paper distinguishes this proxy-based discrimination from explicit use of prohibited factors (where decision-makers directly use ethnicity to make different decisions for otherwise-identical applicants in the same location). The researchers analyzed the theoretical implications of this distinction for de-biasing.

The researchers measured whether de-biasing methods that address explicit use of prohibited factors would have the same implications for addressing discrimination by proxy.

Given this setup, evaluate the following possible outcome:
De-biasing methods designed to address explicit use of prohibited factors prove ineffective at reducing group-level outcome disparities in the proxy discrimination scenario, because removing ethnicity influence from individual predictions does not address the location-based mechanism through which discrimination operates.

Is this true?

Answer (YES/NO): NO